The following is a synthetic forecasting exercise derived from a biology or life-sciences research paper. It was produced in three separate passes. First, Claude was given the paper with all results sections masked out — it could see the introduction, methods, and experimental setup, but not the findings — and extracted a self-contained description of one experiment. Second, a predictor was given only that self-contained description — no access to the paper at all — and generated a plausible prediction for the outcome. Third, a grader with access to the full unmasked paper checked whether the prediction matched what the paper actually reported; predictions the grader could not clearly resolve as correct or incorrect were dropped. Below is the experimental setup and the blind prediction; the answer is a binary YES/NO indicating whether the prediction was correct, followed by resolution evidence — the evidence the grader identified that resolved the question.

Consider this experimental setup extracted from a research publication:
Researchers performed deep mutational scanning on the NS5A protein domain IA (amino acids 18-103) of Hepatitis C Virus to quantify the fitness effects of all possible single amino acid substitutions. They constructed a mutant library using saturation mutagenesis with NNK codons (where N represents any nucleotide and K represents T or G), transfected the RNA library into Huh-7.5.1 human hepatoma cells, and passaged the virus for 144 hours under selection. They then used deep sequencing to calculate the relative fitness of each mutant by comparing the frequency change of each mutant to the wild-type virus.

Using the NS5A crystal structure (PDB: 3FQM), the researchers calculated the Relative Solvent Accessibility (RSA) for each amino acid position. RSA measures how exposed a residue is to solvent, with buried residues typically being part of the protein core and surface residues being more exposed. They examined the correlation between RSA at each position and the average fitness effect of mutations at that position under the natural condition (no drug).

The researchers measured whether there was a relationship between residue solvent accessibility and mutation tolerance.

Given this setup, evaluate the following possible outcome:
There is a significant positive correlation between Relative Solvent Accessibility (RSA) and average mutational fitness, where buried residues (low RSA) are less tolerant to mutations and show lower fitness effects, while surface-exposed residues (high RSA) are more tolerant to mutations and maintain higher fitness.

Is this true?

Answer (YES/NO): YES